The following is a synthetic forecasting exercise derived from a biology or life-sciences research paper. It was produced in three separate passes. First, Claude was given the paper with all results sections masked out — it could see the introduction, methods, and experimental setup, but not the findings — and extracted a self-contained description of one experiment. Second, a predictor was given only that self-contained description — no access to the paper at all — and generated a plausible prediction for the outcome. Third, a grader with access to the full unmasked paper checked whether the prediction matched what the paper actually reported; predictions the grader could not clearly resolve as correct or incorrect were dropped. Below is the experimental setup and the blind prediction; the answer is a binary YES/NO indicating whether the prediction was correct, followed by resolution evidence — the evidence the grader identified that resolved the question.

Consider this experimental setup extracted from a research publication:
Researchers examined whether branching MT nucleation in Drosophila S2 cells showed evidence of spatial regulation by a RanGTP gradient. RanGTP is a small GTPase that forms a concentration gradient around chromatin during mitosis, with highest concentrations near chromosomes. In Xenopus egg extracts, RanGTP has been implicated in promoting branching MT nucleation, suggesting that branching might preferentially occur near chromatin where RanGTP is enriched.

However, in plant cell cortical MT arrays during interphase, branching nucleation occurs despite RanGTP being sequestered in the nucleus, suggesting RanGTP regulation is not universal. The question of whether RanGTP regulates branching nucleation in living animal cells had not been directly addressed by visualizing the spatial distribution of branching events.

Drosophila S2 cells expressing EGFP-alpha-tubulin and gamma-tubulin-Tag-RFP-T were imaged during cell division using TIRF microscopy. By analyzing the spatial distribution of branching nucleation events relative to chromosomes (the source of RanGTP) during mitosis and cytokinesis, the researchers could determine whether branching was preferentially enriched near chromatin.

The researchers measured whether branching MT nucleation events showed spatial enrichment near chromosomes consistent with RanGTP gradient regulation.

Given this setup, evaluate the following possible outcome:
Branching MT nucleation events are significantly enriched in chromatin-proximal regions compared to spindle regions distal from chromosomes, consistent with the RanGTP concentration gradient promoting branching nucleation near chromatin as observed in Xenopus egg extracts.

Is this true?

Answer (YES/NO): NO